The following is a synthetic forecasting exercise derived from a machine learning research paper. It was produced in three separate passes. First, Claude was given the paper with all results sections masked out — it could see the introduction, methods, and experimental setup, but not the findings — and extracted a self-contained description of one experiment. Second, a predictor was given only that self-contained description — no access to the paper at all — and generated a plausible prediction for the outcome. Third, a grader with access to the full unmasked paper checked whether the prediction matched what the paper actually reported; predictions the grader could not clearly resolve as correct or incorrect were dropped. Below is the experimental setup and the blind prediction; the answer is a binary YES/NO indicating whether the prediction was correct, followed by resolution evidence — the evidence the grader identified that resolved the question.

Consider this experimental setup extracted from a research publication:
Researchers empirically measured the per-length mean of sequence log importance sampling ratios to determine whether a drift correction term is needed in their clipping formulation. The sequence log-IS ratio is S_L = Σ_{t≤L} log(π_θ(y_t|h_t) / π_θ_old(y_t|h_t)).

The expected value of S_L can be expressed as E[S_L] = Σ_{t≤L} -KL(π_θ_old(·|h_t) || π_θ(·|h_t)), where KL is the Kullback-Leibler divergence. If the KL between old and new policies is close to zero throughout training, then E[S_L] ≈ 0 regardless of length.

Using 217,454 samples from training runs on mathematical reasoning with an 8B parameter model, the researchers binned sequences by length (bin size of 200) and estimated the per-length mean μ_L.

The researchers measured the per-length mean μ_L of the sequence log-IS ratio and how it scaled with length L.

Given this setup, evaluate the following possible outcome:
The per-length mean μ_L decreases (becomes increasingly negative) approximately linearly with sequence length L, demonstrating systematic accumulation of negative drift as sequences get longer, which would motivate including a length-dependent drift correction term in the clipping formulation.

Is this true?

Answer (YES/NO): NO